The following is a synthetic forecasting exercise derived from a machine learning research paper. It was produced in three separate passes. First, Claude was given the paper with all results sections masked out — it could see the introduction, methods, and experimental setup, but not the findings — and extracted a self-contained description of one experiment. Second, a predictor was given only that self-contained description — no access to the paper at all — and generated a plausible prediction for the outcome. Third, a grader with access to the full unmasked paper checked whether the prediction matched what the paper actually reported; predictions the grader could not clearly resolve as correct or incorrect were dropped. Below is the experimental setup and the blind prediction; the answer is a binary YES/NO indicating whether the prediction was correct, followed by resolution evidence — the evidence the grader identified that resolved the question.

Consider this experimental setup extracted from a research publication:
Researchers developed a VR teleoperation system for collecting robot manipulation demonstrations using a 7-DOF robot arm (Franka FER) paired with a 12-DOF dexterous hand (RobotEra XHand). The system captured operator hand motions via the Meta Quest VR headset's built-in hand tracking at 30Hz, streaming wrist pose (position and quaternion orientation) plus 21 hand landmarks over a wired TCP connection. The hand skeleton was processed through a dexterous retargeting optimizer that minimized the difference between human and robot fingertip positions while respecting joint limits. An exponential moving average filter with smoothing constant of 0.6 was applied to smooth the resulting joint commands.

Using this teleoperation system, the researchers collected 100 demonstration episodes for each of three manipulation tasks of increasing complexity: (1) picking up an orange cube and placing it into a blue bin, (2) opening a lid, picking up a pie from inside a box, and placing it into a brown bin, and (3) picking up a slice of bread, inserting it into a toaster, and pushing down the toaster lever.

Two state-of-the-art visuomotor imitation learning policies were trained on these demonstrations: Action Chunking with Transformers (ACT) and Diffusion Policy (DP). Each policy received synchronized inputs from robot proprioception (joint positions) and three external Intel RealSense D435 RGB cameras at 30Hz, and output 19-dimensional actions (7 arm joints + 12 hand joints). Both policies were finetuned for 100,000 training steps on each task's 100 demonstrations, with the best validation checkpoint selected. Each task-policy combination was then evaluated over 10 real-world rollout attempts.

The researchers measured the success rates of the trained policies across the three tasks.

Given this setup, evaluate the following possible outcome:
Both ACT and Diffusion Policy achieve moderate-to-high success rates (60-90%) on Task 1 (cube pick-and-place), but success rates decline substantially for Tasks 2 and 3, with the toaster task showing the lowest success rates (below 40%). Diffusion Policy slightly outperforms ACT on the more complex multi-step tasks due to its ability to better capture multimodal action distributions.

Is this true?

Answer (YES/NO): NO